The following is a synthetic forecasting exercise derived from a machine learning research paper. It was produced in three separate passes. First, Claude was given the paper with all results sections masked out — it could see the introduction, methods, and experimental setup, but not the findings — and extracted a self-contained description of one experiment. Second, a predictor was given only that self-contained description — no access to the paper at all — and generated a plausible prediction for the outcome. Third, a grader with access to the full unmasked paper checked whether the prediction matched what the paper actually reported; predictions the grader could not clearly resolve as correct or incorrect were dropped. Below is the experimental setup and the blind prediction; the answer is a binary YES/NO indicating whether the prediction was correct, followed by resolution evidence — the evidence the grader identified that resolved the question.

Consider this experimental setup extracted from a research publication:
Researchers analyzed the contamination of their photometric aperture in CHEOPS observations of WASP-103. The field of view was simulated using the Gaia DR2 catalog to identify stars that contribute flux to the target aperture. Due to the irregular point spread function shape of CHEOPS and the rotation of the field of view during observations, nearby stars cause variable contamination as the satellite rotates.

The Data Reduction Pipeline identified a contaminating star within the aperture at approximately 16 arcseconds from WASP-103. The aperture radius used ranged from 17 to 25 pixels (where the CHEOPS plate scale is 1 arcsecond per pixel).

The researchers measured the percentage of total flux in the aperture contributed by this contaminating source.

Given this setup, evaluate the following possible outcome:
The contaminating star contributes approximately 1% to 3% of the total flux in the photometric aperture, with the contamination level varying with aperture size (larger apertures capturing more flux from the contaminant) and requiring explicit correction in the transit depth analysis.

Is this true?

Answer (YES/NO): NO